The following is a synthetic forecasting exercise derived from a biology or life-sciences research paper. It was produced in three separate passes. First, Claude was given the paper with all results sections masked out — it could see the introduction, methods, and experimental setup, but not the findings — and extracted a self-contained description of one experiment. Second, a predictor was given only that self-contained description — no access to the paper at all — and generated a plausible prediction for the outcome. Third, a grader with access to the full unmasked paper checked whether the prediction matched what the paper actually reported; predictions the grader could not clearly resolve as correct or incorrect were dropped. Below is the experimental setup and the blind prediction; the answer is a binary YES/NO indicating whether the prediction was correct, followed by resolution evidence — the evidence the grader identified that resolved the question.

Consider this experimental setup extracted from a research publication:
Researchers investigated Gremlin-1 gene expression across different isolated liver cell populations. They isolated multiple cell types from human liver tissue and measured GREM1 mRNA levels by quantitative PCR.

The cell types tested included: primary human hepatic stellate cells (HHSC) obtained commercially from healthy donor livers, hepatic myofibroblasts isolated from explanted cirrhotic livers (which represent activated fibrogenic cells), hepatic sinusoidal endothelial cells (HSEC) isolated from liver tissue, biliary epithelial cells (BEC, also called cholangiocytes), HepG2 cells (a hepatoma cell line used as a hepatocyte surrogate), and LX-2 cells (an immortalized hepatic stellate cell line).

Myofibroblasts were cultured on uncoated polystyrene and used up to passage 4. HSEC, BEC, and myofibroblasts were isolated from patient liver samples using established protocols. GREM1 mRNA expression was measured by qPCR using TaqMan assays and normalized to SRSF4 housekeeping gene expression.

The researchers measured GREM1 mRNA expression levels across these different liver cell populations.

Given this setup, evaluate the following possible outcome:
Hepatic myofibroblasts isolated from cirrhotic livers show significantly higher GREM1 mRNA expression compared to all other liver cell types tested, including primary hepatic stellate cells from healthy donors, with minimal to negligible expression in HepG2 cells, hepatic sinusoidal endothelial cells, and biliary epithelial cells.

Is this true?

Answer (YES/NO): NO